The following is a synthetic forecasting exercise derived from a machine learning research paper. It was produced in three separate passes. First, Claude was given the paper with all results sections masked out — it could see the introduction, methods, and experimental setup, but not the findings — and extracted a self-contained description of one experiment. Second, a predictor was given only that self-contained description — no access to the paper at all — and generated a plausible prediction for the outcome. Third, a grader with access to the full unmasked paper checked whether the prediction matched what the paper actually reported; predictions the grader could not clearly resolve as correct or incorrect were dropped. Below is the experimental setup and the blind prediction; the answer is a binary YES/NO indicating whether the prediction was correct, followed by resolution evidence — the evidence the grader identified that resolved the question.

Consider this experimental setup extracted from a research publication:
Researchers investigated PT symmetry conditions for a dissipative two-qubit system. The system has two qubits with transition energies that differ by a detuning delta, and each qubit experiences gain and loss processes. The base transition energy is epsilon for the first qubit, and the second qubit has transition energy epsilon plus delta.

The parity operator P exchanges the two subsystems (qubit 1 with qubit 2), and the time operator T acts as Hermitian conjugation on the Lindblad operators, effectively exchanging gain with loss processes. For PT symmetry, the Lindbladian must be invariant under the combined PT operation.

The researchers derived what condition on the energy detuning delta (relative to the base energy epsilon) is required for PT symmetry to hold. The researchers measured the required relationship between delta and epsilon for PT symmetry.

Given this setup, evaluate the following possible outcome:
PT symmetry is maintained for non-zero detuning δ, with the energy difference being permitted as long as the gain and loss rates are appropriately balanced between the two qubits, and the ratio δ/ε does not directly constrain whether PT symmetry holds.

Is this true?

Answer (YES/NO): NO